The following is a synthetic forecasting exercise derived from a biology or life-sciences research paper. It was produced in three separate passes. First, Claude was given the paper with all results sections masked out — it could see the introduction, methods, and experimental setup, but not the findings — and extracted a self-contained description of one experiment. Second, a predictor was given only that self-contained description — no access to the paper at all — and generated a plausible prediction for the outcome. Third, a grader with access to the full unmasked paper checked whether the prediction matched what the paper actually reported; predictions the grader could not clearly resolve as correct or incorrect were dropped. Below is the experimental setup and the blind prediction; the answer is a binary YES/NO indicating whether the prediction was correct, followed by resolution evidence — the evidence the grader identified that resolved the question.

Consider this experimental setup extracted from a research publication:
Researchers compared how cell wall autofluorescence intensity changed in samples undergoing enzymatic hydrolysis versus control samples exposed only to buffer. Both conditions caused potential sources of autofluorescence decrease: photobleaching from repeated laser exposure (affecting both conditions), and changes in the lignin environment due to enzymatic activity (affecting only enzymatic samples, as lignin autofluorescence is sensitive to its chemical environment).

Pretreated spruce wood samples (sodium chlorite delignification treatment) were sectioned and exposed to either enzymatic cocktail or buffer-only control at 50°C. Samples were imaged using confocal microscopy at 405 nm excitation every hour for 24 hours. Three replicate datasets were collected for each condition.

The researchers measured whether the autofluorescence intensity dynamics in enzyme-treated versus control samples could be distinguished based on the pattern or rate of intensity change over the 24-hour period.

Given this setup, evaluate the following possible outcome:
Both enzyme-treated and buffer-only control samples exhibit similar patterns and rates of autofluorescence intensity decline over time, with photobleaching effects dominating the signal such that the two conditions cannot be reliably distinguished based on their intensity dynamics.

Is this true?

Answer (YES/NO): NO